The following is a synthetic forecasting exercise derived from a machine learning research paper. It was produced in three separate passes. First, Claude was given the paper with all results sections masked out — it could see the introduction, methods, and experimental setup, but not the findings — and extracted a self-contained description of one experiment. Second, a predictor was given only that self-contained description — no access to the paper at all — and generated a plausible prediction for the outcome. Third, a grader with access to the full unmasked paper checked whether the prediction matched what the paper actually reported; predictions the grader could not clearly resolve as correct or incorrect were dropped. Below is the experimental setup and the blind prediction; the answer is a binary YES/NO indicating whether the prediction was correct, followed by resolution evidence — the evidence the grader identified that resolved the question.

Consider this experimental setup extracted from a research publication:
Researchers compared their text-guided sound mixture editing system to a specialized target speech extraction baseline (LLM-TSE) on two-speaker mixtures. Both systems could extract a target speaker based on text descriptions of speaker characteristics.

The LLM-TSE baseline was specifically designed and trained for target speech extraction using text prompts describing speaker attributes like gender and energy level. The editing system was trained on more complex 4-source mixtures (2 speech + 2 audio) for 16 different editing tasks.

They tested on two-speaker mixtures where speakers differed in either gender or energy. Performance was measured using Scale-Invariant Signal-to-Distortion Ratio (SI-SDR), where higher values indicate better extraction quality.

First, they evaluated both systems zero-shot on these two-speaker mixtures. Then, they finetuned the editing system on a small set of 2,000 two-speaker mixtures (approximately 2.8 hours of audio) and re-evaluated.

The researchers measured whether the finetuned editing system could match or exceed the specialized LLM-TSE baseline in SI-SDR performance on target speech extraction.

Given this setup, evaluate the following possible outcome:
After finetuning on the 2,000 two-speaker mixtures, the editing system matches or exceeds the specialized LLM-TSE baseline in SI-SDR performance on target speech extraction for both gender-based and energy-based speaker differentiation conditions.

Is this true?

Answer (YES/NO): YES